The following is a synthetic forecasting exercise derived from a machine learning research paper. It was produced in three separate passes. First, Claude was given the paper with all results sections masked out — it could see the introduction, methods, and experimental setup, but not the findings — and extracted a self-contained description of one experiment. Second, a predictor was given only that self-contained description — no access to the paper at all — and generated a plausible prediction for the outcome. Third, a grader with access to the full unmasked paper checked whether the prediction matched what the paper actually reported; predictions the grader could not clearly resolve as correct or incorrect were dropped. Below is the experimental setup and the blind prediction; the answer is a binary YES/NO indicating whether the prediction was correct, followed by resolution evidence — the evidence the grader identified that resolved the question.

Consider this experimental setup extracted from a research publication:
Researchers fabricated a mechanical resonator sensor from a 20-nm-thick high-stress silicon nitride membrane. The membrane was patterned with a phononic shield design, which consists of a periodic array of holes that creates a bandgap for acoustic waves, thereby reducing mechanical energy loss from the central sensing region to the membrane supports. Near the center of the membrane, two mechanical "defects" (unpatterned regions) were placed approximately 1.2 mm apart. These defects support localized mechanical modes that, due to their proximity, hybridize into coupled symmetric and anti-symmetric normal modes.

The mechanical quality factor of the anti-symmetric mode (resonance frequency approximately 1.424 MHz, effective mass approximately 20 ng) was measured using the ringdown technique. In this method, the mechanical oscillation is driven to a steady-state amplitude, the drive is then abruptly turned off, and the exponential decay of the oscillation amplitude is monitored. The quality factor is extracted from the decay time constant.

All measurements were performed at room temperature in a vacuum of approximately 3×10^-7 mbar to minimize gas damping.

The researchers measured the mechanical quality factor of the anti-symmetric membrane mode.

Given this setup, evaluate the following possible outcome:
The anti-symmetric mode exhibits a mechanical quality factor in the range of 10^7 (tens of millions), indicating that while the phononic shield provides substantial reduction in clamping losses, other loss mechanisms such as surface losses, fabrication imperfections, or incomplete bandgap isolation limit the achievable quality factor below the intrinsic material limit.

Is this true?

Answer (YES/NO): YES